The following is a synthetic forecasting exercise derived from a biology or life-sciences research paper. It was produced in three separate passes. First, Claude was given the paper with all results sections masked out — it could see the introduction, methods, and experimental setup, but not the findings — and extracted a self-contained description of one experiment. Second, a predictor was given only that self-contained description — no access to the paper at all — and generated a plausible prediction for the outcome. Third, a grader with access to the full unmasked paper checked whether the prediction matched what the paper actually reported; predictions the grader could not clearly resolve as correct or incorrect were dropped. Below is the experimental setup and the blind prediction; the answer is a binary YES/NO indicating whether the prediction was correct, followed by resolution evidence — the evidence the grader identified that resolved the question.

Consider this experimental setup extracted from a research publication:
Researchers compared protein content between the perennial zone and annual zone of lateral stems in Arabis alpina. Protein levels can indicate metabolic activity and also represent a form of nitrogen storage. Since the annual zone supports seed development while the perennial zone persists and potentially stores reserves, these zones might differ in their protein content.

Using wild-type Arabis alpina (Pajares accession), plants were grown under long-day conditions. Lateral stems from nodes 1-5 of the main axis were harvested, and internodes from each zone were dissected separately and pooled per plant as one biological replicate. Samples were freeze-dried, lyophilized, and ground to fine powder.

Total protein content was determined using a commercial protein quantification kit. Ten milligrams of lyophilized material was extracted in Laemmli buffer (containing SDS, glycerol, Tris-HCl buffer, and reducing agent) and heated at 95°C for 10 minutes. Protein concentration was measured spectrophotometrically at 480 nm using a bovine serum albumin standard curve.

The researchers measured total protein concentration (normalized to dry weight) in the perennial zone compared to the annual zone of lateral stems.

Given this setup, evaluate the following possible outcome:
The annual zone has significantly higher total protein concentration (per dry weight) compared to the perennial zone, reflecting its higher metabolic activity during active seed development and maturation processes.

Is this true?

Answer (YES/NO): NO